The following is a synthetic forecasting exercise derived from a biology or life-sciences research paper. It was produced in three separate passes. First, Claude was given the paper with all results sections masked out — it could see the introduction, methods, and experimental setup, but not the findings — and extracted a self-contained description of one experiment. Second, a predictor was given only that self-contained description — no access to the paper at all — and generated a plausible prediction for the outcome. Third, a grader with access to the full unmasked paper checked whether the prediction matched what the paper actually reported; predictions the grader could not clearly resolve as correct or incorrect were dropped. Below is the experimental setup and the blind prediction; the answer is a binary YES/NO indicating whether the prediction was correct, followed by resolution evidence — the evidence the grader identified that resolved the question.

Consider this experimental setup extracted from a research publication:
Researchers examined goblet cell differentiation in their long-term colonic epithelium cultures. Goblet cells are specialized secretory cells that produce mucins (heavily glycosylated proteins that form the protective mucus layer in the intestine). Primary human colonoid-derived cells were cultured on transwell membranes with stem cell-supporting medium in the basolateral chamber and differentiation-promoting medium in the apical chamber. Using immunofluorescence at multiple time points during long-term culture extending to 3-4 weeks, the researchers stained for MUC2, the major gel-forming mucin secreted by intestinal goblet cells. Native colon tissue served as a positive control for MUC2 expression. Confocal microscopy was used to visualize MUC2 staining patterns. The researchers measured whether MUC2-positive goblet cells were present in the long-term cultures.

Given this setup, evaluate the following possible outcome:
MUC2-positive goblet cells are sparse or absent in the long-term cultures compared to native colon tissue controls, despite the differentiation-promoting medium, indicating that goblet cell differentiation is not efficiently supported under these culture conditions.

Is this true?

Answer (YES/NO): NO